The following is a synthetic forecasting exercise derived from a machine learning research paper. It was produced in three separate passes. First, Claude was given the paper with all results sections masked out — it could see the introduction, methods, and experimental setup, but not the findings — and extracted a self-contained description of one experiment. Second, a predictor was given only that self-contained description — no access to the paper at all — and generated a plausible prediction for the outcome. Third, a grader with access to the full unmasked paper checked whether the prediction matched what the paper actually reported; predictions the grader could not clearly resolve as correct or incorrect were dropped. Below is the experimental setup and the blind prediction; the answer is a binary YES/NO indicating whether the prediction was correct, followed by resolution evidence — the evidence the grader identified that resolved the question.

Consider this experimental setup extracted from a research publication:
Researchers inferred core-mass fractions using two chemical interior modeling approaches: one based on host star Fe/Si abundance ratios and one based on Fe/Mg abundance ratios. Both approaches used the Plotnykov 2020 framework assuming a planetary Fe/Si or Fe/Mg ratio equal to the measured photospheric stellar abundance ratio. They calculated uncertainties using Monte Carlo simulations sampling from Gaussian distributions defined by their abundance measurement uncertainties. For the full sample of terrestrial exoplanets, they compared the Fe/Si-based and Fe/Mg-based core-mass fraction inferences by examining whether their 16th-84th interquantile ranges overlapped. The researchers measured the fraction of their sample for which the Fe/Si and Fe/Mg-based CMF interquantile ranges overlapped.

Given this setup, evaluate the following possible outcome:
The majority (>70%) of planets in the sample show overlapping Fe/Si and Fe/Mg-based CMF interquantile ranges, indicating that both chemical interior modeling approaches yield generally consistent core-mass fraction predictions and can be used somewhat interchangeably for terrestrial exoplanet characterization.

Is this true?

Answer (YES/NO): NO